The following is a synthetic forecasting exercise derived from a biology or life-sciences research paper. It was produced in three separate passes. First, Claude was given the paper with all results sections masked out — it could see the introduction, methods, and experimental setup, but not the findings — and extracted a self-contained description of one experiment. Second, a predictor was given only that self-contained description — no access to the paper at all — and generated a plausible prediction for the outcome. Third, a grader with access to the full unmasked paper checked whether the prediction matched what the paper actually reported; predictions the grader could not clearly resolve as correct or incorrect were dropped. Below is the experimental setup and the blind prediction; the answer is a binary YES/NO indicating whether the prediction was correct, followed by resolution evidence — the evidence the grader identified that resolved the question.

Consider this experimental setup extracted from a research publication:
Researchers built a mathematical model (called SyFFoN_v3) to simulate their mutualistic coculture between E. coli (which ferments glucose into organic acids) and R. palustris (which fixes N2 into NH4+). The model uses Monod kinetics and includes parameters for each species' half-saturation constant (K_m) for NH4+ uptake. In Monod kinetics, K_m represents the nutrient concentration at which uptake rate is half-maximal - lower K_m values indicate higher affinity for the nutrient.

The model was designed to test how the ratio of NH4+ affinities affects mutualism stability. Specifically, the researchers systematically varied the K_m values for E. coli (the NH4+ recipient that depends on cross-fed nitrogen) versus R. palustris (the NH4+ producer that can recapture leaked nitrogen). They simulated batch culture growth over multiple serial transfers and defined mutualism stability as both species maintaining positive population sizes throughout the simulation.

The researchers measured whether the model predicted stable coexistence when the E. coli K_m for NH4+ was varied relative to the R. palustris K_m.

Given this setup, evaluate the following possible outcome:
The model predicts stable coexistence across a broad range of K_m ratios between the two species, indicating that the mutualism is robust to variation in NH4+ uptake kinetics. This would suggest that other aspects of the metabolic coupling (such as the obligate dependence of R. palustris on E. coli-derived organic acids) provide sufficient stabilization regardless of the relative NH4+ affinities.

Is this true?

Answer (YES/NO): NO